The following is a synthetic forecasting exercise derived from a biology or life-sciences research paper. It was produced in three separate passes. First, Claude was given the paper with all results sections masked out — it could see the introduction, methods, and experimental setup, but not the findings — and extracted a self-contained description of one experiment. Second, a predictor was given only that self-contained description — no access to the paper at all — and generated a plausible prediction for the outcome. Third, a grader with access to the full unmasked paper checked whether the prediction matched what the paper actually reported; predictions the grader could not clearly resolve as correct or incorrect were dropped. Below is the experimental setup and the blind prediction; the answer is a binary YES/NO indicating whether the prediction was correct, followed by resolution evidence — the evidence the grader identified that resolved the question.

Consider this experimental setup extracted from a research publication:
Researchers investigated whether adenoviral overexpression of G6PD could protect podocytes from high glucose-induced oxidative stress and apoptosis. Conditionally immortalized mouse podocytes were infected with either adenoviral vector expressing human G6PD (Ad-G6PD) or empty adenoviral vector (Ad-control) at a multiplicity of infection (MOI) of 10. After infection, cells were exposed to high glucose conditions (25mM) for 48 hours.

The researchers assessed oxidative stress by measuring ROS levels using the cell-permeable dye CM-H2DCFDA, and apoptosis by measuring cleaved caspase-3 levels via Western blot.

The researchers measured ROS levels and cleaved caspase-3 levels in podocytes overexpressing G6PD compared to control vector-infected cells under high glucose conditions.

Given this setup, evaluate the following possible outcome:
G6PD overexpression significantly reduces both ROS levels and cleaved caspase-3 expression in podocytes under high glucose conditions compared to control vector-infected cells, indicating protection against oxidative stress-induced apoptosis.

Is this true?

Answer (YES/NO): YES